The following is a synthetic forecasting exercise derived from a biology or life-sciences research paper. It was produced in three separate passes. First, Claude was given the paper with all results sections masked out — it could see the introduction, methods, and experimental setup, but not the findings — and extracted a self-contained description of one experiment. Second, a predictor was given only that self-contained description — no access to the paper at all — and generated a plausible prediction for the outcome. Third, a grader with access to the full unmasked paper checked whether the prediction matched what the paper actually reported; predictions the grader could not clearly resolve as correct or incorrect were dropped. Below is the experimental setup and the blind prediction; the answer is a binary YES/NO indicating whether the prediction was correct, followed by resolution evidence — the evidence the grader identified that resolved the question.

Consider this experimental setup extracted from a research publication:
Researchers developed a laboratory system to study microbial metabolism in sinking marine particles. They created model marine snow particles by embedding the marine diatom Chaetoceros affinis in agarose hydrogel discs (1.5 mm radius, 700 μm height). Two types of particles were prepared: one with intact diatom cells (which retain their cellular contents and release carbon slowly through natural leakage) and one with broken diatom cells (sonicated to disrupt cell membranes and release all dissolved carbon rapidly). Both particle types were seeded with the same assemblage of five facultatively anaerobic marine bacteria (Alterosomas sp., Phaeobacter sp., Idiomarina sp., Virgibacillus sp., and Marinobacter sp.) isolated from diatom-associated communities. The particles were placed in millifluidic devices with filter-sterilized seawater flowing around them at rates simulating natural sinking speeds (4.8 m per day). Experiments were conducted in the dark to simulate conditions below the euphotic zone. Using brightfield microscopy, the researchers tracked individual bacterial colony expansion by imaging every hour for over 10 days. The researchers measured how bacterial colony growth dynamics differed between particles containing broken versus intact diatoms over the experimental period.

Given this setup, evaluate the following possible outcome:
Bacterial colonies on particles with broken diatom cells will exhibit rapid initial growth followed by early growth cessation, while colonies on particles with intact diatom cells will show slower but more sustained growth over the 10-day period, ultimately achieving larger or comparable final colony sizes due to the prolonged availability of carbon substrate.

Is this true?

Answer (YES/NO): YES